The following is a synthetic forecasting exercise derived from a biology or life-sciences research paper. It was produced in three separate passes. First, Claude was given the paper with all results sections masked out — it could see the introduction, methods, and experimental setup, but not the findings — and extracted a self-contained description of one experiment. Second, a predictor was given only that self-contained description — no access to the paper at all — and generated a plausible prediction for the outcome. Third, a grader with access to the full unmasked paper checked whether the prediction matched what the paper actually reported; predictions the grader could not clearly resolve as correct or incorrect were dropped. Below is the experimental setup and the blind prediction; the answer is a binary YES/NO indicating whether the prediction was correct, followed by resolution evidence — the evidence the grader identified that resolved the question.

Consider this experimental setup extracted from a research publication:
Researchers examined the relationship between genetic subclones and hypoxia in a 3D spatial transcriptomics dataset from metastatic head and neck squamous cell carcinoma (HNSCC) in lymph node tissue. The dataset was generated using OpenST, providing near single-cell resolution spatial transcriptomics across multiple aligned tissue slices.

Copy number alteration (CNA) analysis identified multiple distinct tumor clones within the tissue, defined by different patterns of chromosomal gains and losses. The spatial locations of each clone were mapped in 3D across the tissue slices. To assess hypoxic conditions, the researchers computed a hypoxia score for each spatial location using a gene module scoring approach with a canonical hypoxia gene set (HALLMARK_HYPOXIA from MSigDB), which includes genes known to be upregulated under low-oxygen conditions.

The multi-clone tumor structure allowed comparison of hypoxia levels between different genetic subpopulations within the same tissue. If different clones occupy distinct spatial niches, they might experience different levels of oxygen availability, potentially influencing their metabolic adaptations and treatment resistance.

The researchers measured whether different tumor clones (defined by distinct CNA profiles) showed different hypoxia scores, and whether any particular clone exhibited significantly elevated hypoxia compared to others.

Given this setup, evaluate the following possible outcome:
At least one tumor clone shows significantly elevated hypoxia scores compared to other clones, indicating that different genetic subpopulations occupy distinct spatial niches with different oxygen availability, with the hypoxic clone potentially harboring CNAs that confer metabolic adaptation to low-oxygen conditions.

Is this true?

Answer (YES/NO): NO